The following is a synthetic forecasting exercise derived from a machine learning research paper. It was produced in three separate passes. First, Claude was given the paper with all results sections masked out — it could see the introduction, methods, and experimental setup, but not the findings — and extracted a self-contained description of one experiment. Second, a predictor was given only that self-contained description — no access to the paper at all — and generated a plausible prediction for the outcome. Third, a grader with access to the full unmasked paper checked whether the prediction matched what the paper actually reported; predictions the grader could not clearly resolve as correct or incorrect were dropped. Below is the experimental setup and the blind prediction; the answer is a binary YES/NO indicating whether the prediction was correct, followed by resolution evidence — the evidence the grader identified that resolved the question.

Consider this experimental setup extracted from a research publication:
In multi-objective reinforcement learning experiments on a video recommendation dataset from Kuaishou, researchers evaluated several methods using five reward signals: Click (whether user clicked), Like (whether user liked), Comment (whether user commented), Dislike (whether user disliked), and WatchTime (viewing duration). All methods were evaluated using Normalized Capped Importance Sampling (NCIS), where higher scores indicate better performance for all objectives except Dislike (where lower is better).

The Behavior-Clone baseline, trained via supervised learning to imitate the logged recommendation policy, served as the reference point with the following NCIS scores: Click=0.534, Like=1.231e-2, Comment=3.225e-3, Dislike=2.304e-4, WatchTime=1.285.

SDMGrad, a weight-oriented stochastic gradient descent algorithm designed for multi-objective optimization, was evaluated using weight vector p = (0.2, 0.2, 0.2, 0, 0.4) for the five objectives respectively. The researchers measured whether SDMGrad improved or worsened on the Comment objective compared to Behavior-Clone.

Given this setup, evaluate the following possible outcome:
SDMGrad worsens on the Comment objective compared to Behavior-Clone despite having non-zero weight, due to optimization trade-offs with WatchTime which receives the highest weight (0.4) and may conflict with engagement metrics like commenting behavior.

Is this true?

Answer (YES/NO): YES